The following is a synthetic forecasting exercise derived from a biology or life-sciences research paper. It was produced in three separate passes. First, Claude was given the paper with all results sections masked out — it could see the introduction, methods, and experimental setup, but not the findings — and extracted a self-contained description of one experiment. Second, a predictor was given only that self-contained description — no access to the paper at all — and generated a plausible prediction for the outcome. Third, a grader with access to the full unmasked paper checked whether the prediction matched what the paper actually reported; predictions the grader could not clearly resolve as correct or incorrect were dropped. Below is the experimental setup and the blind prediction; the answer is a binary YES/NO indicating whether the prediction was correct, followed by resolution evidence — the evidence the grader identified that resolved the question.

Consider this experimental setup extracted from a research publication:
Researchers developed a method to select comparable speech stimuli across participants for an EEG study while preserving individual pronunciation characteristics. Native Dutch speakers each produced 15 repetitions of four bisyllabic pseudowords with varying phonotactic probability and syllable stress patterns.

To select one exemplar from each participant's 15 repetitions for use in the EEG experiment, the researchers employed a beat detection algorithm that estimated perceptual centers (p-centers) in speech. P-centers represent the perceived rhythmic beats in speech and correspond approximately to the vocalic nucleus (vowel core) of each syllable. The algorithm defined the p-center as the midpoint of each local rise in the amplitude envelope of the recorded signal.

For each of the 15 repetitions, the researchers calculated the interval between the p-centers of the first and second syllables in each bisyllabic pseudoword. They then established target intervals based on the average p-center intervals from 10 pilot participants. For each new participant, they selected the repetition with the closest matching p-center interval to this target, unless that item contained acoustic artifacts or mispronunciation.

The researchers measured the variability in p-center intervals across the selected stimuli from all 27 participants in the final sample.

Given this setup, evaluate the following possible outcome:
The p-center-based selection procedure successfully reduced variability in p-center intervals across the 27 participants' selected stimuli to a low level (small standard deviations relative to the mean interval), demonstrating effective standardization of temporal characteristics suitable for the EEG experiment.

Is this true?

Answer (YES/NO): NO